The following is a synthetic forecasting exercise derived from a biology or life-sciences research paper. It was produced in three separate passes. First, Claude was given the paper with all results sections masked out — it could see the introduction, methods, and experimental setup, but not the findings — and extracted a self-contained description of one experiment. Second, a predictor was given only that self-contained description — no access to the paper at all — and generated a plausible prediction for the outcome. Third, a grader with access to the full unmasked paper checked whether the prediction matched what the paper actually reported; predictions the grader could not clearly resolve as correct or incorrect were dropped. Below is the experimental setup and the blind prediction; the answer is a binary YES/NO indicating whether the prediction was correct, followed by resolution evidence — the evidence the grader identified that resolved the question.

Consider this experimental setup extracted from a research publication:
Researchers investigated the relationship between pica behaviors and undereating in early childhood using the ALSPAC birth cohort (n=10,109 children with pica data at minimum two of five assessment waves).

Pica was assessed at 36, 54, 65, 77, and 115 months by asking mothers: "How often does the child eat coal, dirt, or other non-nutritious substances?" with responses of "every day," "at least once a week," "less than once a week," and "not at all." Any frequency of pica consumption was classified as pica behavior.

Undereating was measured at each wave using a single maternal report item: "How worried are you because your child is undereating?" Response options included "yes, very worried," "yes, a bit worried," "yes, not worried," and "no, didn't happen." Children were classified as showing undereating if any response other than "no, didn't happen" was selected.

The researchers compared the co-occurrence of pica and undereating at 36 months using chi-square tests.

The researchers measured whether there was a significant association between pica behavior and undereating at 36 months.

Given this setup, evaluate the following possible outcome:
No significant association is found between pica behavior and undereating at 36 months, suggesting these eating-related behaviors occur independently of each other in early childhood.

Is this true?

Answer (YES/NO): NO